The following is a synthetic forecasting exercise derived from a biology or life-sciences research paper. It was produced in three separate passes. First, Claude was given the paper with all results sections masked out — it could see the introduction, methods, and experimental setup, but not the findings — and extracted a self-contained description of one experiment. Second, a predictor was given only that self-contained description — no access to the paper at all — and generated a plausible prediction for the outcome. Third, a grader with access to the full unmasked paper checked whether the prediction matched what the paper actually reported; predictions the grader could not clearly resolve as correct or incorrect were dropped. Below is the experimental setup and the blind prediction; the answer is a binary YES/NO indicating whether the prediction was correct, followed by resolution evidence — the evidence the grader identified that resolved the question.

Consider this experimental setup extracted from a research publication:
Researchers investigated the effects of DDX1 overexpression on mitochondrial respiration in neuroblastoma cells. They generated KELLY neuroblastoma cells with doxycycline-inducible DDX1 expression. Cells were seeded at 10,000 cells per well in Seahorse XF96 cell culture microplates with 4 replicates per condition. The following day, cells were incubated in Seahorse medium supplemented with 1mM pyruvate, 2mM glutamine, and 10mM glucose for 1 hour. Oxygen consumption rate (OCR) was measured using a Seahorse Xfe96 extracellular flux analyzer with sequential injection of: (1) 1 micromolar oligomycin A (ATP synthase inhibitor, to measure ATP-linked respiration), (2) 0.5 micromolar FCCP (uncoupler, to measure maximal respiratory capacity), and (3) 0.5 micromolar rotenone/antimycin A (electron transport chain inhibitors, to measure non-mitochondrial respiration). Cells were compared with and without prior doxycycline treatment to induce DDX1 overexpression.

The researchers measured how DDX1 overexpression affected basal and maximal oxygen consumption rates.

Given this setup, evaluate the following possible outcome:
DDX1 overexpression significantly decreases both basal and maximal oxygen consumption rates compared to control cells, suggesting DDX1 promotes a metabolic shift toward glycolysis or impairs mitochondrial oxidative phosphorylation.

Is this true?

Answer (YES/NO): YES